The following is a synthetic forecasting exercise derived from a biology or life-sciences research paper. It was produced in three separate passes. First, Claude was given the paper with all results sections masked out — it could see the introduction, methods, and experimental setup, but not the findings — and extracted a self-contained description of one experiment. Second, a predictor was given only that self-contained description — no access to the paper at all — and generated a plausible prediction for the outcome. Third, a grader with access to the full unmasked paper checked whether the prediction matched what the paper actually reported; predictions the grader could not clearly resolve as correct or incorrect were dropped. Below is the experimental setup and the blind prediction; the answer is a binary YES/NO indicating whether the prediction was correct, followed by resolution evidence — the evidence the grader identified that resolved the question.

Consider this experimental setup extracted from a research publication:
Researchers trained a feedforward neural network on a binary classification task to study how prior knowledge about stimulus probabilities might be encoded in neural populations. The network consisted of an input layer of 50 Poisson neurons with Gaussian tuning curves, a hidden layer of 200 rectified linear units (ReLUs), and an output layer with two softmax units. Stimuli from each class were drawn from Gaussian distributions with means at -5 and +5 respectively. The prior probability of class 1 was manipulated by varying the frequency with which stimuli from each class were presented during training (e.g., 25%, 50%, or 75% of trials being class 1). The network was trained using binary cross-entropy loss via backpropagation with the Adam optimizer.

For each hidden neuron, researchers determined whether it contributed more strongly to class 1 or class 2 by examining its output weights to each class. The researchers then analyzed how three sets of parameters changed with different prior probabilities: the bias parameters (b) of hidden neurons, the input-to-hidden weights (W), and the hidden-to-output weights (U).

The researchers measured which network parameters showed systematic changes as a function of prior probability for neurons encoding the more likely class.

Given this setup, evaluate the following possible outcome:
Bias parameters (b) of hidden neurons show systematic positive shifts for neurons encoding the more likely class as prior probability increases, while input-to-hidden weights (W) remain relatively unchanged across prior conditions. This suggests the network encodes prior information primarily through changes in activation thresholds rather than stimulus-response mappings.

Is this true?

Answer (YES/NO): YES